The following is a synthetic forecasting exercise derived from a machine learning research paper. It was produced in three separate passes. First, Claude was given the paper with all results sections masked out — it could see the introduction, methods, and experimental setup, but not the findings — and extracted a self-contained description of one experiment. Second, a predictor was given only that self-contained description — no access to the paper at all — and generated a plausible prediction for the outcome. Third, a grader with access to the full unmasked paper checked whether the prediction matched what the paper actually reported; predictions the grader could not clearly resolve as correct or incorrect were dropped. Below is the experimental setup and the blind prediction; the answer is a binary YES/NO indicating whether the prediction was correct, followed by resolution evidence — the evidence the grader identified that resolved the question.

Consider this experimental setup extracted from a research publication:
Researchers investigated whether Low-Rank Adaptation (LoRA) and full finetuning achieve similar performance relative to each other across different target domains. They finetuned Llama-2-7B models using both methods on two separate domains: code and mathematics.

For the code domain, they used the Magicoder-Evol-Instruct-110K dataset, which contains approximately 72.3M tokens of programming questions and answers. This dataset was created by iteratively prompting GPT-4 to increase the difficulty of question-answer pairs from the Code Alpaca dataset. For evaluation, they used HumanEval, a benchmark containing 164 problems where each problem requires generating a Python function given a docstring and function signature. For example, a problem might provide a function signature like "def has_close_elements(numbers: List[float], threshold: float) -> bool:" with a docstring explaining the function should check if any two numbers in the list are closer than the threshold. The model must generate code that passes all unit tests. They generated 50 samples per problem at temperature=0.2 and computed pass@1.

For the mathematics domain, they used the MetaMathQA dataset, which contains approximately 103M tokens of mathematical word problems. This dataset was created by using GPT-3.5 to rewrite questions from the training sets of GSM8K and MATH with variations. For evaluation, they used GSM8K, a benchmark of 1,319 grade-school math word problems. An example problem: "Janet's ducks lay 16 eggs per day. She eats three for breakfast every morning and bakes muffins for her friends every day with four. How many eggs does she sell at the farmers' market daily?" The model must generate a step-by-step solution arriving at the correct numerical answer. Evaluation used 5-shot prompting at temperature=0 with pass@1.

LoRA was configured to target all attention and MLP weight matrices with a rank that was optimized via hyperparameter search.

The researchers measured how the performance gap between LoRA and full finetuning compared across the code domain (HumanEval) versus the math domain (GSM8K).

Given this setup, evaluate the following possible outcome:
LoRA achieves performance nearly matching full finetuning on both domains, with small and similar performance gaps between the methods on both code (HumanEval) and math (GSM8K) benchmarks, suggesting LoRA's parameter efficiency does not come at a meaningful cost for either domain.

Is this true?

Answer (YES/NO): NO